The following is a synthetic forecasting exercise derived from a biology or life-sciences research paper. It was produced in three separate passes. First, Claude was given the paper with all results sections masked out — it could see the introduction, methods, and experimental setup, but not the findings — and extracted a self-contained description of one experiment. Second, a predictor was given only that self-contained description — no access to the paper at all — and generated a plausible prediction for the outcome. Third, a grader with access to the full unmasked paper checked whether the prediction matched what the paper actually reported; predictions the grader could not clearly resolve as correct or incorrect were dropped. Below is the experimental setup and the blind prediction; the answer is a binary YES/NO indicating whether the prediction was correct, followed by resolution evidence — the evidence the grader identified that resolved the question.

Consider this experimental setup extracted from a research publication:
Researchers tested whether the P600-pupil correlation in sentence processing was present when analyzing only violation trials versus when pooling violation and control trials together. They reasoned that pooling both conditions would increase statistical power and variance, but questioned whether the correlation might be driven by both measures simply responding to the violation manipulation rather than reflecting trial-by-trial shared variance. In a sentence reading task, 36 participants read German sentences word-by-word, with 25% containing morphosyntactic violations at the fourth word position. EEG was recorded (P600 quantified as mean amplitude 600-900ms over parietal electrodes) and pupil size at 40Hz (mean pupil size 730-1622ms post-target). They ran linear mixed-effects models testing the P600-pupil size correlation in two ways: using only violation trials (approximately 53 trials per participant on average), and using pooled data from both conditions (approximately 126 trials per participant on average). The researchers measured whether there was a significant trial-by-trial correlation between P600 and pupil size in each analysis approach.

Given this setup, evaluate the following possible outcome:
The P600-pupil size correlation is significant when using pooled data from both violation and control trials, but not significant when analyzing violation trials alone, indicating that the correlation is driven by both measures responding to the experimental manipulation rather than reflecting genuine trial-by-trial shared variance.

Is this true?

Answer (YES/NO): YES